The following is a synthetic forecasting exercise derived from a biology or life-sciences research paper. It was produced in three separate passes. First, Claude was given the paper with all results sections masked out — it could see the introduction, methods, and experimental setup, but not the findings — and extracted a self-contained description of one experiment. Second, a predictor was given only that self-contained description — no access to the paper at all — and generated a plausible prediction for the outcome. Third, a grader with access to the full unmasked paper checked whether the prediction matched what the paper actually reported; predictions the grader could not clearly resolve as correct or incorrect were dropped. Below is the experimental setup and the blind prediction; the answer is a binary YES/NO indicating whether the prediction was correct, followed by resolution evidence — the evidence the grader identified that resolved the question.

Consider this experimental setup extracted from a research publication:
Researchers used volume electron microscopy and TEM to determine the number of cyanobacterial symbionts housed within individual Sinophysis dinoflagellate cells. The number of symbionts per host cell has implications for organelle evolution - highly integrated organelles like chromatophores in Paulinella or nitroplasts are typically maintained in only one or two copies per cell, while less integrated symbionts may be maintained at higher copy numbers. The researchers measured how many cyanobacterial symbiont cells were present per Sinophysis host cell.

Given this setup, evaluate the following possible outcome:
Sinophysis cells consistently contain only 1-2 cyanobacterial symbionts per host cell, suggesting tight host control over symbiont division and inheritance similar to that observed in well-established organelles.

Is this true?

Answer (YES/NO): NO